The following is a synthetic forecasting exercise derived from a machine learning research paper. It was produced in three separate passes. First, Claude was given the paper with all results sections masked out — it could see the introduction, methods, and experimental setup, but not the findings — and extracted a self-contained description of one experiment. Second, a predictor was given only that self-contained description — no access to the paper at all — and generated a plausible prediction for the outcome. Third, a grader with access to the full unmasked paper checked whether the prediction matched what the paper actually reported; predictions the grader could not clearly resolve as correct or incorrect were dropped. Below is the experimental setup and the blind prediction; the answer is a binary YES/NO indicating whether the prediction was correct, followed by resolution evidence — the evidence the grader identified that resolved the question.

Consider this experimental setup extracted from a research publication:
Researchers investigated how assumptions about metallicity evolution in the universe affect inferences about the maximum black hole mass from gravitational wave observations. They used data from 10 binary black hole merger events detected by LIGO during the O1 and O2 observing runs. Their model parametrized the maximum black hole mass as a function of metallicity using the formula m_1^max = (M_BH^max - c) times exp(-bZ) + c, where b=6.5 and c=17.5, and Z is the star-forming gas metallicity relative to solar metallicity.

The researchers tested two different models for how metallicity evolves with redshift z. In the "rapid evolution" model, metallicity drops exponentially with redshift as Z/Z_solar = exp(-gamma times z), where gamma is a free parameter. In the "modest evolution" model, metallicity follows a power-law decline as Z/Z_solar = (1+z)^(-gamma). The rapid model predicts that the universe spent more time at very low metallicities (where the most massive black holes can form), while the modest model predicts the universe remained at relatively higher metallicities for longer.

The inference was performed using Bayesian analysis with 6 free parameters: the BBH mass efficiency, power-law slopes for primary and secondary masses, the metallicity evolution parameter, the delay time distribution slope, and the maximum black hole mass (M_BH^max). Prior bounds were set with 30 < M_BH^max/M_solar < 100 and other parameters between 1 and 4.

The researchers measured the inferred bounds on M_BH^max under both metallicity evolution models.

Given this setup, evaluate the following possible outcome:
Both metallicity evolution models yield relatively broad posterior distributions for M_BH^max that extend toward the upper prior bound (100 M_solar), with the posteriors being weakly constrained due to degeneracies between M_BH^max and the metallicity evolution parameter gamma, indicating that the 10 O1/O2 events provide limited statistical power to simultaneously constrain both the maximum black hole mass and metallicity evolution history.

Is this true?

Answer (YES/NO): NO